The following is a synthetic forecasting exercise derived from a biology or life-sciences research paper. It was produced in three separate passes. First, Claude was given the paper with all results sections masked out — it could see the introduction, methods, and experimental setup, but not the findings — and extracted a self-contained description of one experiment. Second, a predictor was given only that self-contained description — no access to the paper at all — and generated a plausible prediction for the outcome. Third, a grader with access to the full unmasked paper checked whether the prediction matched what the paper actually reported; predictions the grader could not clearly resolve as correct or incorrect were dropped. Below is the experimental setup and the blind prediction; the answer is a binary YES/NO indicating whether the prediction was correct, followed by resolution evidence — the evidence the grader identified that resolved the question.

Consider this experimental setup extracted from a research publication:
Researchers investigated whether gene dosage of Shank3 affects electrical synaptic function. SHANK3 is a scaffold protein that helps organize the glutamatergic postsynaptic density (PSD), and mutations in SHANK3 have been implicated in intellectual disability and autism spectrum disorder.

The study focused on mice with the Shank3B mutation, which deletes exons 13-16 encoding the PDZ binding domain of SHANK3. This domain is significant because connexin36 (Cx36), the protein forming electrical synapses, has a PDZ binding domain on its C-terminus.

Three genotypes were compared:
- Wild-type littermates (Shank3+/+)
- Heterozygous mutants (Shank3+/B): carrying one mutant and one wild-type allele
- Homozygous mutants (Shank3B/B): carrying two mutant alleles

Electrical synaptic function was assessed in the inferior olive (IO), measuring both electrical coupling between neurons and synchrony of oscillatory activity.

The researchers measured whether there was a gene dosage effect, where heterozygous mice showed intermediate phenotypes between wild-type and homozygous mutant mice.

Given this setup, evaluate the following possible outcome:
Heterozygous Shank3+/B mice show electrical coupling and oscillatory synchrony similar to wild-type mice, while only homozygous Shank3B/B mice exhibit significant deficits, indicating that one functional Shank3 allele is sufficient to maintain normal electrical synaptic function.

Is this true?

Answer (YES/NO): NO